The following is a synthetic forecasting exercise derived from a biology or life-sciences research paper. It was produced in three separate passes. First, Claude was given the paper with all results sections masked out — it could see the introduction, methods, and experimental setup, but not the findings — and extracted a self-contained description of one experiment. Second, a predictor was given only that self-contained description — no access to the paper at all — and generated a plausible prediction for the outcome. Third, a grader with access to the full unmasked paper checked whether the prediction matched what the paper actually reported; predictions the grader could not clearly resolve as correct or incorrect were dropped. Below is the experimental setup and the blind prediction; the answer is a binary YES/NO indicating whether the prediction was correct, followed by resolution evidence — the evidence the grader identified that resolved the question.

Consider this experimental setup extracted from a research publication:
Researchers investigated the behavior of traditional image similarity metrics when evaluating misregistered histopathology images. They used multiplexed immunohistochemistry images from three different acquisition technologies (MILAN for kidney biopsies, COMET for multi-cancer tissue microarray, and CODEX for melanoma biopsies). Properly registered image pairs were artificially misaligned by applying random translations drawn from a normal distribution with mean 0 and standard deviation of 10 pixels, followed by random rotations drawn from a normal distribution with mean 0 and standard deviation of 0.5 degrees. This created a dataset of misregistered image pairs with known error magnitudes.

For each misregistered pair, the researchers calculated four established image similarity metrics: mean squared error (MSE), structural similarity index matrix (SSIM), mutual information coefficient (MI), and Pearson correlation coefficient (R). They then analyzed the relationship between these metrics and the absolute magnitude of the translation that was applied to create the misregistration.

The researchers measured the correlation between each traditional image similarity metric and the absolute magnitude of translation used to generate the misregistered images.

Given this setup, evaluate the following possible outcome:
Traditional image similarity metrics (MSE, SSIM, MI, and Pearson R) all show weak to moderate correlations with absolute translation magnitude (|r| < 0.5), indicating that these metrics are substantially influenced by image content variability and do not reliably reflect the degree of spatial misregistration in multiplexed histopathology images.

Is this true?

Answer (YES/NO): NO